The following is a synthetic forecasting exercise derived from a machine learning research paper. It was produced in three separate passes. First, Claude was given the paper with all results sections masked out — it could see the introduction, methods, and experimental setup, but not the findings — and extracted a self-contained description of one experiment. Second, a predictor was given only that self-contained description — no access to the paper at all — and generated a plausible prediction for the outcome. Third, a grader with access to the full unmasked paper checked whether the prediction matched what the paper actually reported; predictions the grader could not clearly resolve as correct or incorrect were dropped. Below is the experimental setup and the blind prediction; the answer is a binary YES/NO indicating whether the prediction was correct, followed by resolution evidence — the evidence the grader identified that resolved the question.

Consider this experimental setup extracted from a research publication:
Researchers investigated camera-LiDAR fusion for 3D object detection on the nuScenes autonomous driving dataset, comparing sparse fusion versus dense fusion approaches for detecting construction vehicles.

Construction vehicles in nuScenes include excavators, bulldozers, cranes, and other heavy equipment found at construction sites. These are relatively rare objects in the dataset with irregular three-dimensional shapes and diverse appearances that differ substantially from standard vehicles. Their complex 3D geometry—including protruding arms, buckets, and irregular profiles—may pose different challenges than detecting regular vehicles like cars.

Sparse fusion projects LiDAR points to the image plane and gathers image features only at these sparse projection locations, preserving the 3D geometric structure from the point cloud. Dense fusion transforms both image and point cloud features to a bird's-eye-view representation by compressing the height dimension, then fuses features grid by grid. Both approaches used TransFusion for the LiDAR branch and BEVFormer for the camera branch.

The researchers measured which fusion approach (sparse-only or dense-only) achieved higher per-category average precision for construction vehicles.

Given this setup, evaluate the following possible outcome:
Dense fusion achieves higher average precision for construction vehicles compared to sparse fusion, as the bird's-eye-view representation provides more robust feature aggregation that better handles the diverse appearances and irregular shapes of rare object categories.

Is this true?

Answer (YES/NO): NO